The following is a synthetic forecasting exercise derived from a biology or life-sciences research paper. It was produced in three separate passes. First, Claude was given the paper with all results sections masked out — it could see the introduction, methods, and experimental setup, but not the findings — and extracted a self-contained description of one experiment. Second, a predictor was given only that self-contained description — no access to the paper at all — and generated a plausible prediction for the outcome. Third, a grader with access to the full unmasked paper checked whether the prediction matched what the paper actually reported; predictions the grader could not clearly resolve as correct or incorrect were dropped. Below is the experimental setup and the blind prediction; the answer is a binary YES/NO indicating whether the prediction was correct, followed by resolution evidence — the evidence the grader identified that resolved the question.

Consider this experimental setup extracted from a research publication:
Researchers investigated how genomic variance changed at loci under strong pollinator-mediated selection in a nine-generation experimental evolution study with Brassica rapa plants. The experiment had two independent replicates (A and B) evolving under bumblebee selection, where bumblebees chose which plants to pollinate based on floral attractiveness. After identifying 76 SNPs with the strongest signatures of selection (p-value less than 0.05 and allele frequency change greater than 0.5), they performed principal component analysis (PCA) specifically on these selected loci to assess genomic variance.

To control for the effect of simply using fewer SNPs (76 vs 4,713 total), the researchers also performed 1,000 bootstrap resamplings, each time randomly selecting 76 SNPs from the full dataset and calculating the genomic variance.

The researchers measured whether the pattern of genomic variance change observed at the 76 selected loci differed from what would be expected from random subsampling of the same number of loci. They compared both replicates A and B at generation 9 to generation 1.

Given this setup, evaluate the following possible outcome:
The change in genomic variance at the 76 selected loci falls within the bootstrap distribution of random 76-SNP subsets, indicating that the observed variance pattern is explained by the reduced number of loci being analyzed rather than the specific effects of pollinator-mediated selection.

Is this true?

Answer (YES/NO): NO